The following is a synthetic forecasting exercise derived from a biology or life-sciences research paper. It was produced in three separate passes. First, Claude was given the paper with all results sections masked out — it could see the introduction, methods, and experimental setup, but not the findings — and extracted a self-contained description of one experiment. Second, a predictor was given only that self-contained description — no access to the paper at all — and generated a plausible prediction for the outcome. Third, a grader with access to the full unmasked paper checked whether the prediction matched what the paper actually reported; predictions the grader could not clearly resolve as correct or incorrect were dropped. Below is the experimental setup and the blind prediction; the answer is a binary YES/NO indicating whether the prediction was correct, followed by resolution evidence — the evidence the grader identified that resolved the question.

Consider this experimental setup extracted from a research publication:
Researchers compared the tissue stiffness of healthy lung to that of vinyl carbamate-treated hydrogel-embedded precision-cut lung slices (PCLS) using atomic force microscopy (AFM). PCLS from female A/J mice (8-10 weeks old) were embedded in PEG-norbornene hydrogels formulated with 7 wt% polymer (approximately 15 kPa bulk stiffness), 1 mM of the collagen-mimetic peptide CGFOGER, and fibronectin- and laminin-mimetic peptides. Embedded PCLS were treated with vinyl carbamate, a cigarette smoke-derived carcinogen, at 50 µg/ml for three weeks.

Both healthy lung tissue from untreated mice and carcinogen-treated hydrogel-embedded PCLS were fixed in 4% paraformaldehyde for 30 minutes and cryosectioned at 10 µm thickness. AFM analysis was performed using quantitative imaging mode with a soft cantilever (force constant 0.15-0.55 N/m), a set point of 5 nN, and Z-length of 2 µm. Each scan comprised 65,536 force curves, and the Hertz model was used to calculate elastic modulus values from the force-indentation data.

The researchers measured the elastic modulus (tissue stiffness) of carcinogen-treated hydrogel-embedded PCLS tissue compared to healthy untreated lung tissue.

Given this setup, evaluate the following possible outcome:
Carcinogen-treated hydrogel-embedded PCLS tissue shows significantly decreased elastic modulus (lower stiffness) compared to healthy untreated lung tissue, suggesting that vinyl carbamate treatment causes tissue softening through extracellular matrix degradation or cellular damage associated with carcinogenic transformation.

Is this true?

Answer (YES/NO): NO